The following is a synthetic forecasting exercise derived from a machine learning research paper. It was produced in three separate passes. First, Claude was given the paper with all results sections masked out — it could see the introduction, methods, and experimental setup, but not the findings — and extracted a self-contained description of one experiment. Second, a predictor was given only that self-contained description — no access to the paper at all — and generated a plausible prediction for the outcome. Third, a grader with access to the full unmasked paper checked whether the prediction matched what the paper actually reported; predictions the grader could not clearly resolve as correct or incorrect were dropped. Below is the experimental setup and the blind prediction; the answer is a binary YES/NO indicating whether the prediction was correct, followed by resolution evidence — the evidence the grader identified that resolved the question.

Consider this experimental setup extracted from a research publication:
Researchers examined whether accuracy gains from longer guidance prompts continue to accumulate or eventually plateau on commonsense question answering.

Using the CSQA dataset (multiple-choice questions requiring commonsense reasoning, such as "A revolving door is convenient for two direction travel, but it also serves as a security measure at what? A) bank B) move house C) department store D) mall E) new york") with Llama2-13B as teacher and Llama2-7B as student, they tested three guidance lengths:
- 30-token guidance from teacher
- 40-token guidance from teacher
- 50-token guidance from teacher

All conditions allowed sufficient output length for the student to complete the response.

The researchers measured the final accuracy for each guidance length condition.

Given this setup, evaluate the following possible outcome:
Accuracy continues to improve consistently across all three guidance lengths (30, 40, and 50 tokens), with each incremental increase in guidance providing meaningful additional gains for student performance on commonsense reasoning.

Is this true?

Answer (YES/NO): NO